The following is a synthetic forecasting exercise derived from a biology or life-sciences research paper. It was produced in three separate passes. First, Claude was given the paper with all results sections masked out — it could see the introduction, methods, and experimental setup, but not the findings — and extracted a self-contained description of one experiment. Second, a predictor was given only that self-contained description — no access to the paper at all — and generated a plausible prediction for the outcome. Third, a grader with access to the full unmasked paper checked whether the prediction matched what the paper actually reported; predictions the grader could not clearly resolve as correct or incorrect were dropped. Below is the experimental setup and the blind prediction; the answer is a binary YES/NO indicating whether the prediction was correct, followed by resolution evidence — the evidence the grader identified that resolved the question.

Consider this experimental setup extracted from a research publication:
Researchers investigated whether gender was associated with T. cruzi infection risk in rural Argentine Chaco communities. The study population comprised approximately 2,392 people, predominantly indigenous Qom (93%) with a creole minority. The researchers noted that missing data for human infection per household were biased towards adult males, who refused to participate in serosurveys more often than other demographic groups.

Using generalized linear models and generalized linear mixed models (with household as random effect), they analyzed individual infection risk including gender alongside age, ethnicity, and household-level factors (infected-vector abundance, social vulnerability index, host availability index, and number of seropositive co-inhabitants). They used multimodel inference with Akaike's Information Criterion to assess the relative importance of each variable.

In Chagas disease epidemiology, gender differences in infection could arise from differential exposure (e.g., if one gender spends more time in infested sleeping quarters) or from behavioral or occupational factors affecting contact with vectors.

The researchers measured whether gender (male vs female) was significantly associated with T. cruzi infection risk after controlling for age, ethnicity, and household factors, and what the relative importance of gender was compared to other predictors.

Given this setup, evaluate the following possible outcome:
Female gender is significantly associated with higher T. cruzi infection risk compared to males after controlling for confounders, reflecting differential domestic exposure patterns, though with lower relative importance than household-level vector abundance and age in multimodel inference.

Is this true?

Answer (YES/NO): NO